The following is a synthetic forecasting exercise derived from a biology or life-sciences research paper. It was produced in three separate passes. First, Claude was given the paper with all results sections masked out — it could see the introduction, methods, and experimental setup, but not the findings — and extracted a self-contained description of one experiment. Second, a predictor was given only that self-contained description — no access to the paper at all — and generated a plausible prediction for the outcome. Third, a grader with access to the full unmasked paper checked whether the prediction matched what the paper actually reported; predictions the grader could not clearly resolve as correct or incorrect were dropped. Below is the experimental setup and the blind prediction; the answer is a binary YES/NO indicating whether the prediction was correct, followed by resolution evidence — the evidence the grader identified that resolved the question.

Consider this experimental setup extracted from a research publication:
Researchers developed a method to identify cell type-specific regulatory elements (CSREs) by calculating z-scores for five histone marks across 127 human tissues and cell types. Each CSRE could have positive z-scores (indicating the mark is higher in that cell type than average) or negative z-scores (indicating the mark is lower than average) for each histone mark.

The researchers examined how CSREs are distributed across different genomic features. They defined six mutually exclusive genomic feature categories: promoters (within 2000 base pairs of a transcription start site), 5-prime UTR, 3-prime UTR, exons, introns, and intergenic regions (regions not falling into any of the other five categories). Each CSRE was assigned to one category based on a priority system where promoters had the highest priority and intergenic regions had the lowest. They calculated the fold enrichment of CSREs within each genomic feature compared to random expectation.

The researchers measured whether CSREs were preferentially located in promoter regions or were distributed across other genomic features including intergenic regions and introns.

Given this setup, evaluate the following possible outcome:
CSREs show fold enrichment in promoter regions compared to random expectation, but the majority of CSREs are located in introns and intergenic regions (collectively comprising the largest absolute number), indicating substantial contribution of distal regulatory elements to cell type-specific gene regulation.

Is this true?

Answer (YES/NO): NO